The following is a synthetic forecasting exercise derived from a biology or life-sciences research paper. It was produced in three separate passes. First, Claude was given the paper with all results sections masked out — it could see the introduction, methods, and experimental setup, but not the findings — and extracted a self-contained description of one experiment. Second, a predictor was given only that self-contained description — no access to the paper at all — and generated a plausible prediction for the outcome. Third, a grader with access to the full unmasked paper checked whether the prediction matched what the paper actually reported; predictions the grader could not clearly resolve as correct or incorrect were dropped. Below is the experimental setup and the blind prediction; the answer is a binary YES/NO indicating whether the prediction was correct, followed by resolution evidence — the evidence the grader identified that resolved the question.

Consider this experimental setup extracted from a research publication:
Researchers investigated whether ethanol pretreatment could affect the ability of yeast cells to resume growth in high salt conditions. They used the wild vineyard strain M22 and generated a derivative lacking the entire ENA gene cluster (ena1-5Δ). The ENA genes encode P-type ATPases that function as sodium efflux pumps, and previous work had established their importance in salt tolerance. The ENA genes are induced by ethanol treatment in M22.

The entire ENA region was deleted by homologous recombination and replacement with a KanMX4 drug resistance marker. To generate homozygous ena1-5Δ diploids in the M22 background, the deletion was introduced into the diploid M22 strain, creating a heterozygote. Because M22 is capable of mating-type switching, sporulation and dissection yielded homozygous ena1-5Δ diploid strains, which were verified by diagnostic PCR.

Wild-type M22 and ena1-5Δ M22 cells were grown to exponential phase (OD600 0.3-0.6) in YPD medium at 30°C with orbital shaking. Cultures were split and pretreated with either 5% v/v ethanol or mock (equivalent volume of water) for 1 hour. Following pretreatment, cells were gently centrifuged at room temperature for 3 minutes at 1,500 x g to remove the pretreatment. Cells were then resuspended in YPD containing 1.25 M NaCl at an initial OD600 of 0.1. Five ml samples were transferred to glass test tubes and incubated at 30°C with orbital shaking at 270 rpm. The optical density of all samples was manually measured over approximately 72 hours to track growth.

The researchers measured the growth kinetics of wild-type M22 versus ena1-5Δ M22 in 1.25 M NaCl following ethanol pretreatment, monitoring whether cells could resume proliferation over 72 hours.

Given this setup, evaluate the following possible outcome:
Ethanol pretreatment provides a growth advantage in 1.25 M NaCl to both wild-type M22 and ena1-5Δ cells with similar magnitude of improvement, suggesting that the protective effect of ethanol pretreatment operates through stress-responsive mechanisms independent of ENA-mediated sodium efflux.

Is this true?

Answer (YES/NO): NO